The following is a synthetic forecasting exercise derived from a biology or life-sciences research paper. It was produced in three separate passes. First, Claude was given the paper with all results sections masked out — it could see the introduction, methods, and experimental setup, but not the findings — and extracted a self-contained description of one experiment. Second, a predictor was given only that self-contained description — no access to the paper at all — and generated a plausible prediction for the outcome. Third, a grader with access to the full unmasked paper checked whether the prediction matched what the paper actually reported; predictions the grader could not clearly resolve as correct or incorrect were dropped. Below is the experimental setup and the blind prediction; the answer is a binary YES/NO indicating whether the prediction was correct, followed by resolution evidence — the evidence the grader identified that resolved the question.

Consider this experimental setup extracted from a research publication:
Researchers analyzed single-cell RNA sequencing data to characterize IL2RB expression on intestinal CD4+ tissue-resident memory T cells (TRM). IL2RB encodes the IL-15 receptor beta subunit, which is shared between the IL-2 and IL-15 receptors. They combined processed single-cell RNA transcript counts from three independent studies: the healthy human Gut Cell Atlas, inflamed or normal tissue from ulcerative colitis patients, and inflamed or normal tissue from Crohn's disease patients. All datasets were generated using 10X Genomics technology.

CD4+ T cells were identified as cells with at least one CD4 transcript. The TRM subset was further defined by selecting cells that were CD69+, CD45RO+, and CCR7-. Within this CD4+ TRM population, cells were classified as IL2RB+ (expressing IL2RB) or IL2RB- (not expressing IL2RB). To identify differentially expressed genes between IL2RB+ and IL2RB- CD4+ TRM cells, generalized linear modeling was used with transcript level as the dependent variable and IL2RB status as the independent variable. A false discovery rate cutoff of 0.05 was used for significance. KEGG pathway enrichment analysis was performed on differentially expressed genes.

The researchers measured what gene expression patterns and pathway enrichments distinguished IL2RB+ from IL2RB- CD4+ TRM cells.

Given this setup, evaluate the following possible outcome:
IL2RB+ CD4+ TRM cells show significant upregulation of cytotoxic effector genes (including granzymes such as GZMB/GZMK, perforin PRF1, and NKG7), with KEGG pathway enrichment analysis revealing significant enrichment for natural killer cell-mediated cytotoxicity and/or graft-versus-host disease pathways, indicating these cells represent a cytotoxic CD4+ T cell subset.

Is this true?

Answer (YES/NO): NO